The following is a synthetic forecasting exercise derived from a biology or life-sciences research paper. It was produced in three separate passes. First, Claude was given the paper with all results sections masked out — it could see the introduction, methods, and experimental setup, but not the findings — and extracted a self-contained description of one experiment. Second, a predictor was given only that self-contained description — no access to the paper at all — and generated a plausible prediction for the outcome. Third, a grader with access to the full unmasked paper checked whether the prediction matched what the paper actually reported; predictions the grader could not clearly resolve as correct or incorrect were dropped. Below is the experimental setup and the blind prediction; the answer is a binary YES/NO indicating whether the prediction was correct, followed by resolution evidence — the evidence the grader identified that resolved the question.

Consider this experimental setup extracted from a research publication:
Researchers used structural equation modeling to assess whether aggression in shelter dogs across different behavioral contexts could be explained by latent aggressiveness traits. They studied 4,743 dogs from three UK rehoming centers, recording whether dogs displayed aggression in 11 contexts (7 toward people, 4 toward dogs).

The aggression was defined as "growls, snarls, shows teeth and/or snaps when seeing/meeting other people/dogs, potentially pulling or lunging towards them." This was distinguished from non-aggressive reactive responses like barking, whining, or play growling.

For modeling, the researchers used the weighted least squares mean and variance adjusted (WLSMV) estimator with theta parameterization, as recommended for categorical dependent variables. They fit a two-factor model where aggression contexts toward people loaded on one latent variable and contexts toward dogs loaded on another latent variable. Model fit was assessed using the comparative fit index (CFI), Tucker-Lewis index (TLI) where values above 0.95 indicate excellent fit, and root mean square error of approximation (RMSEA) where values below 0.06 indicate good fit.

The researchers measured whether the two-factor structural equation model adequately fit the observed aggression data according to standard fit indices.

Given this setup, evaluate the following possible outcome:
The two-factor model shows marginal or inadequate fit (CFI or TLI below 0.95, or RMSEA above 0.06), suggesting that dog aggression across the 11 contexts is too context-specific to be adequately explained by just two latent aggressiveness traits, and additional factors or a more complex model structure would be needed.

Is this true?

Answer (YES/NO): NO